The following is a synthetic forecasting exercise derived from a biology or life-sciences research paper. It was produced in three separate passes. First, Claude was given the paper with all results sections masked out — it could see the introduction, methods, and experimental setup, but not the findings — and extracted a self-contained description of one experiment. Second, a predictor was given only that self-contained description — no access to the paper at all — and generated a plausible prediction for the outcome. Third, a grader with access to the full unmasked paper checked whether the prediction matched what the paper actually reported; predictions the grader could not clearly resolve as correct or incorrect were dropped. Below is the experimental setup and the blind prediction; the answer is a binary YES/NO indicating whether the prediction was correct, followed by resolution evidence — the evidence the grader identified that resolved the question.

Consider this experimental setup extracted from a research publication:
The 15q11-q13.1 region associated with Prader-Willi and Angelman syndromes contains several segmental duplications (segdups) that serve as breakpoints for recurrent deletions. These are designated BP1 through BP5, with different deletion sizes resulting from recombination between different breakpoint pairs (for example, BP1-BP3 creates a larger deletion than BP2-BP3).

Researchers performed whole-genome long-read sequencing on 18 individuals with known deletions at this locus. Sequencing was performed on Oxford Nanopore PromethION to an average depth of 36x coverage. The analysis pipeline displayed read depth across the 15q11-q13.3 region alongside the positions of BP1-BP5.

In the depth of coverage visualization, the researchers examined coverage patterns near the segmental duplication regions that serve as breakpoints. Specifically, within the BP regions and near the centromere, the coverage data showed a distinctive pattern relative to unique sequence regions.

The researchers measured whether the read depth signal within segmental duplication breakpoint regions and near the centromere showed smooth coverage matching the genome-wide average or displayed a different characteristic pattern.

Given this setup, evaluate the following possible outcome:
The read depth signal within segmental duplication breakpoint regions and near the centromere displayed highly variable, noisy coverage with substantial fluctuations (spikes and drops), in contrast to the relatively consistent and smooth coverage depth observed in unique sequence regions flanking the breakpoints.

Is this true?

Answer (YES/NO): YES